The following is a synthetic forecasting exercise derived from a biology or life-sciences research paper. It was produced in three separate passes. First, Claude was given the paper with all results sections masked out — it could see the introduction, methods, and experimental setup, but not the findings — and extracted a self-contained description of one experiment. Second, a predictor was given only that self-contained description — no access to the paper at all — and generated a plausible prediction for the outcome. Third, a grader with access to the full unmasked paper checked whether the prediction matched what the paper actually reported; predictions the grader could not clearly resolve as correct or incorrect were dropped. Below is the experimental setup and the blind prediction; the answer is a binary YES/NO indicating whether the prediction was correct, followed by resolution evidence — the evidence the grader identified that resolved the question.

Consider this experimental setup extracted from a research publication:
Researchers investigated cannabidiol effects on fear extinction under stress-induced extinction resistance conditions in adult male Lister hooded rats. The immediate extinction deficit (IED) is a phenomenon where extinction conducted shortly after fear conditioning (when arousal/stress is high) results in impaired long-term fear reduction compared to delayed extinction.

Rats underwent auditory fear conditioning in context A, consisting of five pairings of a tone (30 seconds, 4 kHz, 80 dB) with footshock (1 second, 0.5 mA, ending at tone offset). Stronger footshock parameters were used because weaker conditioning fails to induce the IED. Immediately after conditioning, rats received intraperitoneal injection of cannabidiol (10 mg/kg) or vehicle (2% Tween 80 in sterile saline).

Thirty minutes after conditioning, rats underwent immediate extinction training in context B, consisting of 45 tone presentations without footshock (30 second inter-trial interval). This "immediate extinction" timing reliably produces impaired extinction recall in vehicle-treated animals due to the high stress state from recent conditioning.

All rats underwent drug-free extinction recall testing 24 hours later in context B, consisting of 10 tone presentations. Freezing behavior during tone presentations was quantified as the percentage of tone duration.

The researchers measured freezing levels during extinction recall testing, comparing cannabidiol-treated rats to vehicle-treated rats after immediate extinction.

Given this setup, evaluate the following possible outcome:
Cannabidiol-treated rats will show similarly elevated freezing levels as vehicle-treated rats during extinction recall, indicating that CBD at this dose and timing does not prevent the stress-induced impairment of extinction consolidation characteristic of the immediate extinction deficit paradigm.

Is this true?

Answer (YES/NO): NO